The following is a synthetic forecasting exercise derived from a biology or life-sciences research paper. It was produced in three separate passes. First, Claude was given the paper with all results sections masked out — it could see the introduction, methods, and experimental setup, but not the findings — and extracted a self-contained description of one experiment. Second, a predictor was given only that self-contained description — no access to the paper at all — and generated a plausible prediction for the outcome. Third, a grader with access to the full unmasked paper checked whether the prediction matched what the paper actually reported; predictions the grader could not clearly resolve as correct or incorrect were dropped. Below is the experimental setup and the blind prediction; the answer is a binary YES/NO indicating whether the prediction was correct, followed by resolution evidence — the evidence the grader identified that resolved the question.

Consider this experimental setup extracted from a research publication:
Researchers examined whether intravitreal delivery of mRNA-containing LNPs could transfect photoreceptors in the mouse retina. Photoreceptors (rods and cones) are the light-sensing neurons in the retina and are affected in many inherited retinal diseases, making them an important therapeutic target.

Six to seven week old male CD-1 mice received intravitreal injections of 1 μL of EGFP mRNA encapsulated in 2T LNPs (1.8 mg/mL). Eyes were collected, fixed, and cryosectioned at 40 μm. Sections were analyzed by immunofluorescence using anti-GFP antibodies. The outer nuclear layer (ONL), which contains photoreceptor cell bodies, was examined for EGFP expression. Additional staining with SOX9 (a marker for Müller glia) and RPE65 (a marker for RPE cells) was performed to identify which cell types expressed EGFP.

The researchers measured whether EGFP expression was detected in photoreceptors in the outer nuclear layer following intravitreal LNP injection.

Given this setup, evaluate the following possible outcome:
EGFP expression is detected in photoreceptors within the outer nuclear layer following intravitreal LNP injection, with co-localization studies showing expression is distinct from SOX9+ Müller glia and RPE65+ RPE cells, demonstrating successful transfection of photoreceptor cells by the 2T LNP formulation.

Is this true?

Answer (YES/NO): NO